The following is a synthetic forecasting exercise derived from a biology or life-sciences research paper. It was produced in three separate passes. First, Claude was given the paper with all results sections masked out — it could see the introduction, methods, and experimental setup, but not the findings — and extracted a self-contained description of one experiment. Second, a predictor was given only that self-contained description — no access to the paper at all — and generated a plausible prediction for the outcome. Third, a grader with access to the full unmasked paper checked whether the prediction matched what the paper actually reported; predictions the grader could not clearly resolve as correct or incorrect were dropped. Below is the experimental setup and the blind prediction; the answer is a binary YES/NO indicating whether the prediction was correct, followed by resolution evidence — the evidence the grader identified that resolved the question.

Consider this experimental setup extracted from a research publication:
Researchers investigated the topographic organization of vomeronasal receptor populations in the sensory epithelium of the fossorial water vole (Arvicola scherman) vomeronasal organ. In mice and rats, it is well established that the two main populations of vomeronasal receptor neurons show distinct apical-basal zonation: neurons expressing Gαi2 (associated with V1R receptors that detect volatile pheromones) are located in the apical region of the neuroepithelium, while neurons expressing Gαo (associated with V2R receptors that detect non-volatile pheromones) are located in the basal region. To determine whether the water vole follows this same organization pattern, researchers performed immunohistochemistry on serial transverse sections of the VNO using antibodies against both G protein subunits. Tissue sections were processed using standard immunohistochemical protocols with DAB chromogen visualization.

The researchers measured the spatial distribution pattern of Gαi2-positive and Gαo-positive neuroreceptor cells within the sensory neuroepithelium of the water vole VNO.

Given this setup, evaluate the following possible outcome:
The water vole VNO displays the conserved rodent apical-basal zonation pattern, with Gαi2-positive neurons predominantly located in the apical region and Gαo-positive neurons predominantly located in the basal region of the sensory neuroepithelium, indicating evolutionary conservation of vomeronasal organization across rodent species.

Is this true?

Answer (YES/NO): NO